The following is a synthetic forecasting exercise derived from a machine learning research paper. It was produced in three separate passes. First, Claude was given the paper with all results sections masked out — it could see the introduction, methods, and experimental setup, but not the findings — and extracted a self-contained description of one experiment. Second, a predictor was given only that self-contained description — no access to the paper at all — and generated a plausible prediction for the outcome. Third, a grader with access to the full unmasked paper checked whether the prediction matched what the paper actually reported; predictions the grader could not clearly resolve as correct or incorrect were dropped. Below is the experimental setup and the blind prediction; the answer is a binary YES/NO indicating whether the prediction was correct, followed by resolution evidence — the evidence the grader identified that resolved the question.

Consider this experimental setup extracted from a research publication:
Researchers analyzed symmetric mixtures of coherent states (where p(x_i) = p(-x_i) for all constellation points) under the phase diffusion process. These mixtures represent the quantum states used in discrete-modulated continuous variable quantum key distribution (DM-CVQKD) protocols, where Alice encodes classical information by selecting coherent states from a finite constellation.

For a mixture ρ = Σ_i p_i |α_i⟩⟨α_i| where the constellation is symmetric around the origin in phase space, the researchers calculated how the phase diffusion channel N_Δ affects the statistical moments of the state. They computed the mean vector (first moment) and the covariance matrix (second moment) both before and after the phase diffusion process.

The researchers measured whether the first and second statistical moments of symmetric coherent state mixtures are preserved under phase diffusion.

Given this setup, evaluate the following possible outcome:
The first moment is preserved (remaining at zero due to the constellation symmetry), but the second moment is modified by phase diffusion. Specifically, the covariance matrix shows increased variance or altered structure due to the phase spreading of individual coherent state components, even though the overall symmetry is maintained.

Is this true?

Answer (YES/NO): NO